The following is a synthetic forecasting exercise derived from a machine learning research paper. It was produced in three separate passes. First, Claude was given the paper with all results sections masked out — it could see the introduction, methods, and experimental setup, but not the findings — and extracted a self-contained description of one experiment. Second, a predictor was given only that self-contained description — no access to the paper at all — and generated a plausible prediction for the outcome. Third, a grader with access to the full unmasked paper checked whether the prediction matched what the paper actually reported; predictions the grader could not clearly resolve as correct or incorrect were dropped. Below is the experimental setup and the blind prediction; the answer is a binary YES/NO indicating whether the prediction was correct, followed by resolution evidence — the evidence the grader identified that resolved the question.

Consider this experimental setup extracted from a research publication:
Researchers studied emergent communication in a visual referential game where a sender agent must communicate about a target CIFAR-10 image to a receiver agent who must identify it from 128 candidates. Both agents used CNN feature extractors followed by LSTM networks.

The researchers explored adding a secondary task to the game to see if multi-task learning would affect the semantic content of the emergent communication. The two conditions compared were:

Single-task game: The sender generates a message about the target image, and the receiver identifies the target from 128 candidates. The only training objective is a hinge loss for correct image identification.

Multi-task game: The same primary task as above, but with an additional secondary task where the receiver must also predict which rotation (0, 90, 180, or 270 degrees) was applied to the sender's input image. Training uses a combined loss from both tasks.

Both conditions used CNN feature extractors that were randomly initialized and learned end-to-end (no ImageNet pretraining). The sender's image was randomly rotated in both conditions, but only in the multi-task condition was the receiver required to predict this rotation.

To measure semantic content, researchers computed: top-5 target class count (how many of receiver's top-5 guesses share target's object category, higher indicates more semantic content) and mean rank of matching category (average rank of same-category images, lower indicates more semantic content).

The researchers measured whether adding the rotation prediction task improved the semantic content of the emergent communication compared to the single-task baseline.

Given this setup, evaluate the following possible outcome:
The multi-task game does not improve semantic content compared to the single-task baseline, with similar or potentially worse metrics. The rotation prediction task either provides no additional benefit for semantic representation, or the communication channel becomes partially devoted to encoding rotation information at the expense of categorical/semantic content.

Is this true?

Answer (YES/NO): NO